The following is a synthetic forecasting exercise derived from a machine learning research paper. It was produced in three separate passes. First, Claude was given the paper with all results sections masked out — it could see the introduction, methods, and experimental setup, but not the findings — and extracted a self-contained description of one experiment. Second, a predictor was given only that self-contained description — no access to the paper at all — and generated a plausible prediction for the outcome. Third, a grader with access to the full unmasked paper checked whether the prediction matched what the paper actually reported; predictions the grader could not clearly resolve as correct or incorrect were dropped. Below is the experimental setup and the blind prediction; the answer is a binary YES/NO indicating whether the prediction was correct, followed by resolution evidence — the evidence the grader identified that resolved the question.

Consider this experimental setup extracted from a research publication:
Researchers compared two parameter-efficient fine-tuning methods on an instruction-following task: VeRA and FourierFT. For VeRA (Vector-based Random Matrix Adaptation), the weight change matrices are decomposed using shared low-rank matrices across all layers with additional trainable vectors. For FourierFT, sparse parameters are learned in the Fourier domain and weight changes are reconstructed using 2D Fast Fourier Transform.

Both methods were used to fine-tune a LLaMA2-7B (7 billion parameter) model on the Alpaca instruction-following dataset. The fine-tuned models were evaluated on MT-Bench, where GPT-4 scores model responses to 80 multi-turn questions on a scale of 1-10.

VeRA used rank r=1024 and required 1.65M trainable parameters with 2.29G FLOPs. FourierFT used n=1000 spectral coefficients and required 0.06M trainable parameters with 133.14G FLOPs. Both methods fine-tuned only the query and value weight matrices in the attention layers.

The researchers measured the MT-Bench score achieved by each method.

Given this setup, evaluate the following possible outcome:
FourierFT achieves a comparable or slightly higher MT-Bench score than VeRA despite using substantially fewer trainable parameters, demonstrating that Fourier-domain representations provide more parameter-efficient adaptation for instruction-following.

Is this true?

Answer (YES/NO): YES